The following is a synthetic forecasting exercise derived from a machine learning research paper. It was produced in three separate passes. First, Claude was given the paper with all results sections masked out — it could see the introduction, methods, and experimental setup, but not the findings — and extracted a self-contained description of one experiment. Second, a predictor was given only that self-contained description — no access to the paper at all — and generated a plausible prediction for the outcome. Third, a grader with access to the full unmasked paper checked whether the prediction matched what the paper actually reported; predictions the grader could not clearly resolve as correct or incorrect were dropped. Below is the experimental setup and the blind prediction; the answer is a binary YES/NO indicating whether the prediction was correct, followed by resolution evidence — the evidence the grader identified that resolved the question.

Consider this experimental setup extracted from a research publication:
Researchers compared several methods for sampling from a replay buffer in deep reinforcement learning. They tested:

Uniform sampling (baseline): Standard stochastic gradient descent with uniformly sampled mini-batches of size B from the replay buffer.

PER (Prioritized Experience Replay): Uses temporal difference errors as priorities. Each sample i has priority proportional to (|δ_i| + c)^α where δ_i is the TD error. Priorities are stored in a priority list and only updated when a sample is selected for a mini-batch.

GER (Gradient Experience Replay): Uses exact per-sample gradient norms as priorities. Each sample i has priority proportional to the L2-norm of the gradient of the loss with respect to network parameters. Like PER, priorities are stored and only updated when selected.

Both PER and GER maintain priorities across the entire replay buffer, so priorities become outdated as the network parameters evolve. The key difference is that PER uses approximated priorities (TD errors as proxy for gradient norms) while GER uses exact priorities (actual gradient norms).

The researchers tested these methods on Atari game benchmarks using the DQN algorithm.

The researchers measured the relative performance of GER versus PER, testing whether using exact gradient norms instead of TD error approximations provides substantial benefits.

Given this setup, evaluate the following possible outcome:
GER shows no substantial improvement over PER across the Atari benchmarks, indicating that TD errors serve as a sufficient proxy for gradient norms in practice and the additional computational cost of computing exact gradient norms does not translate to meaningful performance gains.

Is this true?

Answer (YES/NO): NO